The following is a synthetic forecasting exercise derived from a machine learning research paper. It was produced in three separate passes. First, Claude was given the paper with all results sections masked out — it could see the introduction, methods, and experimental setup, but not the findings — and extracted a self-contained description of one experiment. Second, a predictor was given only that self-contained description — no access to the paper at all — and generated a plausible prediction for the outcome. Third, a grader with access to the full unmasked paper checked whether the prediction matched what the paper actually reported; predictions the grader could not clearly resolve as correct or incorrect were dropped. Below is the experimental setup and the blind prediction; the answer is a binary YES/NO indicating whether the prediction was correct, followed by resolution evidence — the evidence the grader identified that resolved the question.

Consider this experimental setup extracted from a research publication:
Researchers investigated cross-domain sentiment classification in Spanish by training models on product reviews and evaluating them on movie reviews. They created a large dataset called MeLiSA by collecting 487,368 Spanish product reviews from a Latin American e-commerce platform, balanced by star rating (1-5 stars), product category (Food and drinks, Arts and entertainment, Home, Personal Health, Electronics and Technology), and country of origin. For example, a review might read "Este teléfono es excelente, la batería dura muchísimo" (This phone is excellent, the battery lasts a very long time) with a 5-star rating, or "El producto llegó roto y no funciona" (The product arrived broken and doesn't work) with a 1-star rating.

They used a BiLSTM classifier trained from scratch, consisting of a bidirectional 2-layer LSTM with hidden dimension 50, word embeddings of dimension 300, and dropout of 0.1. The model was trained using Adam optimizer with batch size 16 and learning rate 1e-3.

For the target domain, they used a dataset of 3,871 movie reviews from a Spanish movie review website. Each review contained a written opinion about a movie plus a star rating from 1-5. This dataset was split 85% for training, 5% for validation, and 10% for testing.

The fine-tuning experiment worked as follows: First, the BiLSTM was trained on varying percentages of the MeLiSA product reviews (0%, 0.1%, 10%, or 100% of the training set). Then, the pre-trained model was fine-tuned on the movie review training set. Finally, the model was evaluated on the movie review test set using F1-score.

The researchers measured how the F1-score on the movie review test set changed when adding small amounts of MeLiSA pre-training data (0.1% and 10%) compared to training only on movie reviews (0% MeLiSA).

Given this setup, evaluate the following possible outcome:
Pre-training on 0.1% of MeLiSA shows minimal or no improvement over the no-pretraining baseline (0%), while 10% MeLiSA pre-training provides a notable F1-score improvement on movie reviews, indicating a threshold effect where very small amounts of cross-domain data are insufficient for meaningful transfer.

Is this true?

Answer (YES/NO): NO